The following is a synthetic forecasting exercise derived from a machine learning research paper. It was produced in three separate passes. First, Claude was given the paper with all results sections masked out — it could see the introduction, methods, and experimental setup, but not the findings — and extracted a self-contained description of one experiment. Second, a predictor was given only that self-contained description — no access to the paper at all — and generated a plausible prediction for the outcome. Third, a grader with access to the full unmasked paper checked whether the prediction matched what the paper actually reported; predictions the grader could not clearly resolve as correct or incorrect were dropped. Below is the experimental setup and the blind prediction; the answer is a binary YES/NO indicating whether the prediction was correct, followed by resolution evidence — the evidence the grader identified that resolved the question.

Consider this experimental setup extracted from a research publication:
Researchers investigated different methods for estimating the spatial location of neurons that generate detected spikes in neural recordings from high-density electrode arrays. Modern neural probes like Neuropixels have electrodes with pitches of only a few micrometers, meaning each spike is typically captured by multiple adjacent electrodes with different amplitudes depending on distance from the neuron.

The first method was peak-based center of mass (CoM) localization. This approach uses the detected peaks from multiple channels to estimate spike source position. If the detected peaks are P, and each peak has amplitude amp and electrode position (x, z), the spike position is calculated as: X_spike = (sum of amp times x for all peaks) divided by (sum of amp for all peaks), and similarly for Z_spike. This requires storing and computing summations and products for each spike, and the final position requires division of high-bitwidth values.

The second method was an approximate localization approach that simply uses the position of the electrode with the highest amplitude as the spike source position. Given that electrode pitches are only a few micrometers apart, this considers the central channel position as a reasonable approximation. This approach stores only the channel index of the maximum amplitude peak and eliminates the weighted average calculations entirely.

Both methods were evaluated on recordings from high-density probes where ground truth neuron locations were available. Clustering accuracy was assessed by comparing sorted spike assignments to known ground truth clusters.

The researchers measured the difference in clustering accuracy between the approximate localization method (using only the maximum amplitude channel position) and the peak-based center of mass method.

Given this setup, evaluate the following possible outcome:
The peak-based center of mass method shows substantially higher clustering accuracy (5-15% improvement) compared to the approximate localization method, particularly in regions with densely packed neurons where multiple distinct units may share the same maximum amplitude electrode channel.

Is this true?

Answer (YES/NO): NO